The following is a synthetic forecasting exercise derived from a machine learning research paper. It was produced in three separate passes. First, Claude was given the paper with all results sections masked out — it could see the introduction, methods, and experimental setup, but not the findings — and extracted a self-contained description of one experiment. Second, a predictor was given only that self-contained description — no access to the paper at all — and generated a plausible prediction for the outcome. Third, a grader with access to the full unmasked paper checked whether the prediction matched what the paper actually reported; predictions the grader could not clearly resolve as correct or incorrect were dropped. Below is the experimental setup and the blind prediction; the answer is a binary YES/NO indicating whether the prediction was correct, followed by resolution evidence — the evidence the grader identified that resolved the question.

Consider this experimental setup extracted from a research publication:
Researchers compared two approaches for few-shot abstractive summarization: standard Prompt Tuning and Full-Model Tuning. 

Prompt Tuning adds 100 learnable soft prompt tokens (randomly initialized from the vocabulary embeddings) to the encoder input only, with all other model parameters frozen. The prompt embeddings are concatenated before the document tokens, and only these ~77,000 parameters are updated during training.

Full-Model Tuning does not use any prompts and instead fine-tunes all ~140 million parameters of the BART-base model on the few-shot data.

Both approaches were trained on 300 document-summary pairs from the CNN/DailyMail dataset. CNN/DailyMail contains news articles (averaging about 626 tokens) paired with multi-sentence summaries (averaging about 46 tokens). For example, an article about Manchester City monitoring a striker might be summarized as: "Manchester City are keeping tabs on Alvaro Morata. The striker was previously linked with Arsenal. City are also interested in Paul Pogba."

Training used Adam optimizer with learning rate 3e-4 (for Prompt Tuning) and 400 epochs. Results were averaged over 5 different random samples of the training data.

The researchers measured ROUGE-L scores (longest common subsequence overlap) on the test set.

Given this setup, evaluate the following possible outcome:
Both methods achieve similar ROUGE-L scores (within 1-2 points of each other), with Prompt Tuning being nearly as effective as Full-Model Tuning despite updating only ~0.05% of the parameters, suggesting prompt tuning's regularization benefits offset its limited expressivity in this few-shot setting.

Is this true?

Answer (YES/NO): NO